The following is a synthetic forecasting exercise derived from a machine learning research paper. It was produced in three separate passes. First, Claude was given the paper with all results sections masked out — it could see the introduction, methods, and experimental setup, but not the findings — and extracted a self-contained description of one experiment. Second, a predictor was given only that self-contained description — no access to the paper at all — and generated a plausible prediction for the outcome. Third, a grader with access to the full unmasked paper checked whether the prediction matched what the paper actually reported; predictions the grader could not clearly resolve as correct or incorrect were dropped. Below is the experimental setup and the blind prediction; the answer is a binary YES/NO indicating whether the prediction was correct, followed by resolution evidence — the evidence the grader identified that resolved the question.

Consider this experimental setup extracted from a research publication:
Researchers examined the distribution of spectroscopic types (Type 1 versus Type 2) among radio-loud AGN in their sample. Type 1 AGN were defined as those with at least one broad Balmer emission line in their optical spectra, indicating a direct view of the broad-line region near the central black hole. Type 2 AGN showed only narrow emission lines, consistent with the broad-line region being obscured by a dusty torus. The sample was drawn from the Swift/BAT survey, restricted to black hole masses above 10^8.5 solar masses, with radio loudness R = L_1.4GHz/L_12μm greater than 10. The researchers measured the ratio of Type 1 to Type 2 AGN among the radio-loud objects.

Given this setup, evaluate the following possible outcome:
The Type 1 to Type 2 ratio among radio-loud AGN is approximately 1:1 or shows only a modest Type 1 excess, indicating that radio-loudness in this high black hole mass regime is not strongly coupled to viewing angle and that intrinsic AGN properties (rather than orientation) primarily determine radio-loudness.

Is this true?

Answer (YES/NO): YES